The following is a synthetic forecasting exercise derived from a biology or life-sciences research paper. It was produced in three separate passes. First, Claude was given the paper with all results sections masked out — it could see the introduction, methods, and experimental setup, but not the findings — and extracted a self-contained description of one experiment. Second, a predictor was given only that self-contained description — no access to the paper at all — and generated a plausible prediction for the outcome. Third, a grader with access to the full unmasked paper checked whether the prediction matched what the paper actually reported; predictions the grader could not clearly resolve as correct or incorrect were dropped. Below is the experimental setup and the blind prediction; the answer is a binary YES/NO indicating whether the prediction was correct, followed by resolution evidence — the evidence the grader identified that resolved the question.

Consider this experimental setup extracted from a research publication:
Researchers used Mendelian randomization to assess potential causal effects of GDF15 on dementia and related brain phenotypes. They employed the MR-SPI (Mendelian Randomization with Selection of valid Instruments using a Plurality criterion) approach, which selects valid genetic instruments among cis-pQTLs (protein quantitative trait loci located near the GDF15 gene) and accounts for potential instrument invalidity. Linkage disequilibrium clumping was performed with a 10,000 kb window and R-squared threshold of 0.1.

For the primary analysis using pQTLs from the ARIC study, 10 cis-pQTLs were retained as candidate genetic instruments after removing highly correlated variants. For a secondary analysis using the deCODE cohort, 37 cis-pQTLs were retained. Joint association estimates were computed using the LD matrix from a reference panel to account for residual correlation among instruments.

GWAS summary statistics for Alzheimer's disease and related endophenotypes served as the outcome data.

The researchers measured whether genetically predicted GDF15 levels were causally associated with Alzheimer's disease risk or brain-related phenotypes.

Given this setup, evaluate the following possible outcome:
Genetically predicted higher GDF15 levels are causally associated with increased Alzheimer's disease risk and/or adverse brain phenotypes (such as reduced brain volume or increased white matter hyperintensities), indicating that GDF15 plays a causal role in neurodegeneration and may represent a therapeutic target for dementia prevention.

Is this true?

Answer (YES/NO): YES